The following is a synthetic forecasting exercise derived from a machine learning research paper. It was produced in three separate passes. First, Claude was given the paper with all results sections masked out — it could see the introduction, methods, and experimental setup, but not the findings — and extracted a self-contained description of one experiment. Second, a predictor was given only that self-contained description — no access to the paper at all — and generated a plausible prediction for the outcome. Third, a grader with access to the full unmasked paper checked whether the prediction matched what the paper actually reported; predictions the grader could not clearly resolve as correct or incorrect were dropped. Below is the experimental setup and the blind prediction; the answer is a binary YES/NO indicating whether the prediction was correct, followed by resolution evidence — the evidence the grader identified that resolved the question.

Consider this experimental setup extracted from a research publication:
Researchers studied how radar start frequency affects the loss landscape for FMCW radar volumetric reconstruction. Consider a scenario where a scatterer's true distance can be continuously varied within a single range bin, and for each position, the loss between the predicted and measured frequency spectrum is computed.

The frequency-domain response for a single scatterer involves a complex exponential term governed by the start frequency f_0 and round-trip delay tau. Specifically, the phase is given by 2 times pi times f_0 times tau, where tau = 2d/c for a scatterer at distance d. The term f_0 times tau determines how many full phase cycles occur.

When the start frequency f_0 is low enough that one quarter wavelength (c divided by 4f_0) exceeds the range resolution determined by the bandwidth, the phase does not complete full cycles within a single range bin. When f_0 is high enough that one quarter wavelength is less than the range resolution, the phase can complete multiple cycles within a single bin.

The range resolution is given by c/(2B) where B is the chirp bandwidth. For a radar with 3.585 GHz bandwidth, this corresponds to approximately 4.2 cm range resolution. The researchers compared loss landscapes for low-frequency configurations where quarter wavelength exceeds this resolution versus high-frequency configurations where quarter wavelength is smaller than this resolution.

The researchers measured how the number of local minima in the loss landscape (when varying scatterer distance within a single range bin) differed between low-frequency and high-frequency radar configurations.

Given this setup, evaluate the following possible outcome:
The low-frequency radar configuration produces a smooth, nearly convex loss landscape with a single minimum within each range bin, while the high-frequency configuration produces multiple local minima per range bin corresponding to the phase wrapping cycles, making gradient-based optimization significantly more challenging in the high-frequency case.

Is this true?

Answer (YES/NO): YES